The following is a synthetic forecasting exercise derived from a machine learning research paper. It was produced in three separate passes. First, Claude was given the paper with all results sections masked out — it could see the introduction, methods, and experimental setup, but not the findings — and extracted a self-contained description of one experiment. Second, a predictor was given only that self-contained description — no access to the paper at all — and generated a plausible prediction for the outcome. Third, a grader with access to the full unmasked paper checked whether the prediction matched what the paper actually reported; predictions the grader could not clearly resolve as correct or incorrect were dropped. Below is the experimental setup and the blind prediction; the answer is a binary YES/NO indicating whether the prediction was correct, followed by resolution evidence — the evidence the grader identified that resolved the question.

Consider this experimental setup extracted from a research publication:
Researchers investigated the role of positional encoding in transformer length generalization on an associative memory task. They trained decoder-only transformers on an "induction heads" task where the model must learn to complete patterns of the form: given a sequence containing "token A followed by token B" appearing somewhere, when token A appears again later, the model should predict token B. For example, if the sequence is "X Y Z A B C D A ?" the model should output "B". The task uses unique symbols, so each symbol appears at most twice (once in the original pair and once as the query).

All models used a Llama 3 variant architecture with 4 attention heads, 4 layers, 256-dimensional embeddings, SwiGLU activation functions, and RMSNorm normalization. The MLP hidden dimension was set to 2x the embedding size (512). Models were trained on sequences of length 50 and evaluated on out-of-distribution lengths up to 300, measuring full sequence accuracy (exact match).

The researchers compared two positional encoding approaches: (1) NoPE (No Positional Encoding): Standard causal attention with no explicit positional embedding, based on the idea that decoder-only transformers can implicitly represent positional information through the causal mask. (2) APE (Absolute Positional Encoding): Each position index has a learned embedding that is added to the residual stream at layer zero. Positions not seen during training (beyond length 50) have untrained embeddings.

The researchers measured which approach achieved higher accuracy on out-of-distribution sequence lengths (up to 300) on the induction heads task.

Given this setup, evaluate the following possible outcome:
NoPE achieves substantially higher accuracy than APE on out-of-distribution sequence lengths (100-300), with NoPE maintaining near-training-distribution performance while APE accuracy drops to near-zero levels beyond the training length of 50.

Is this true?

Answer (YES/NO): NO